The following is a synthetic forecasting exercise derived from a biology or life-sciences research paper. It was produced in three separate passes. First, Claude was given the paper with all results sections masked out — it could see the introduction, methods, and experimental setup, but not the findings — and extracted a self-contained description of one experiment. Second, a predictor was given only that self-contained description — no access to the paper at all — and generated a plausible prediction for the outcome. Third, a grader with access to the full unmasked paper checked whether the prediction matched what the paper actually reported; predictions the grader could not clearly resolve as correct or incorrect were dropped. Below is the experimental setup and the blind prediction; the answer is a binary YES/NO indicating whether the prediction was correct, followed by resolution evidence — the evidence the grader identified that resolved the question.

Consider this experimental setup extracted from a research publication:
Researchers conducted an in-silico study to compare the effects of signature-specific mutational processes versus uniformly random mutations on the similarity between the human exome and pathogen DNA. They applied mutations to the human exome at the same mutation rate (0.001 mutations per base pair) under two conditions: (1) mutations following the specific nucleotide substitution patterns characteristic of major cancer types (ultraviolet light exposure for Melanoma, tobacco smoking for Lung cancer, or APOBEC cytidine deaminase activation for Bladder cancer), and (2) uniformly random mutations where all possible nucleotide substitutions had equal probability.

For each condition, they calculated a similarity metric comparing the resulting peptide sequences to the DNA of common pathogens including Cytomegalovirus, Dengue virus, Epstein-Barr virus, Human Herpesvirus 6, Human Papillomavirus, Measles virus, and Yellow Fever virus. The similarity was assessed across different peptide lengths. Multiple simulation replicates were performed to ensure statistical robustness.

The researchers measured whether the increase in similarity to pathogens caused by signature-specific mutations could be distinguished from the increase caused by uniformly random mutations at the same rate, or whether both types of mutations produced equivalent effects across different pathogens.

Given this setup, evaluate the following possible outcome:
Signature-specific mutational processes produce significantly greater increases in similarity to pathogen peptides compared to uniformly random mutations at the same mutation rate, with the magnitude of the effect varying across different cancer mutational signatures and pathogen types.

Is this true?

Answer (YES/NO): NO